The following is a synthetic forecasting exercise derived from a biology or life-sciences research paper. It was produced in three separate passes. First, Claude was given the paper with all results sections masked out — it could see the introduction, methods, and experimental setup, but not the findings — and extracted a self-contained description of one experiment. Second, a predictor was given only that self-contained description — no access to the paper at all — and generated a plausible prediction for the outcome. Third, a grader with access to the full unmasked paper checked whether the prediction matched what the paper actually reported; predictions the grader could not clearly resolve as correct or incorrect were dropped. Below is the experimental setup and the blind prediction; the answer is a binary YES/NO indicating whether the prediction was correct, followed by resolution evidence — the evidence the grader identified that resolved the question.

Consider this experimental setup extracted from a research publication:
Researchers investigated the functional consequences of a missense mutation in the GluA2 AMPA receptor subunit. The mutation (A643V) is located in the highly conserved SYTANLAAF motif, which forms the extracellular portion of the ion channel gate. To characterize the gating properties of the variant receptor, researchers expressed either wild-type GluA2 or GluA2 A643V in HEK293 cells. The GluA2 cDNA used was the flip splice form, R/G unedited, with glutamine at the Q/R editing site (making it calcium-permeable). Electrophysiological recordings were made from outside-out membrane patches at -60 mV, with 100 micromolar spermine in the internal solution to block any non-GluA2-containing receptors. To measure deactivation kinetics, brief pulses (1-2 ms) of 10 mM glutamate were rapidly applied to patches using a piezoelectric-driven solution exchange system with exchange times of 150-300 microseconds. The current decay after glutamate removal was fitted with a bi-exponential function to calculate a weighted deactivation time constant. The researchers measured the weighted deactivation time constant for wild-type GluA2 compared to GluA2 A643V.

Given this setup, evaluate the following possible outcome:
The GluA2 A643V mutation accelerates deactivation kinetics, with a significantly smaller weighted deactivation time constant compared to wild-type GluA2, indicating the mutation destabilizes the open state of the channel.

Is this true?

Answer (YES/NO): NO